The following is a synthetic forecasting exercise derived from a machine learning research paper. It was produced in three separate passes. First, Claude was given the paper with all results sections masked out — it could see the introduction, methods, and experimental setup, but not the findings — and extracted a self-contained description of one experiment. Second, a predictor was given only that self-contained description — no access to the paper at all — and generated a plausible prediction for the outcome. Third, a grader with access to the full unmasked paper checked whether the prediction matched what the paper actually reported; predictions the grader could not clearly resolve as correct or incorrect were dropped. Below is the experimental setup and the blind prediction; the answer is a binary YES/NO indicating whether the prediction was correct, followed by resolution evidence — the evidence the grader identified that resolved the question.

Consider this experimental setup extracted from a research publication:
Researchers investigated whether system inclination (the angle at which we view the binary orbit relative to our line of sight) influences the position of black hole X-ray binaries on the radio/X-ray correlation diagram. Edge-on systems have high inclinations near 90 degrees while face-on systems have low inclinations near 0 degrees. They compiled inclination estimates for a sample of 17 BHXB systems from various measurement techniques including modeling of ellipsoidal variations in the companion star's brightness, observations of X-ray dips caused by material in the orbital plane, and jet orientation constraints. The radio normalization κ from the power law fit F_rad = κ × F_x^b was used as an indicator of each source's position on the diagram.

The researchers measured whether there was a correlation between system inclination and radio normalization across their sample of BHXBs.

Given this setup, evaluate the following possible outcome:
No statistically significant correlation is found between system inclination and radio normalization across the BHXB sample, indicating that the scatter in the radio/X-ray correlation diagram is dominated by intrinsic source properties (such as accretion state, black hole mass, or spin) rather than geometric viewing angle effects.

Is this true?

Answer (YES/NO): YES